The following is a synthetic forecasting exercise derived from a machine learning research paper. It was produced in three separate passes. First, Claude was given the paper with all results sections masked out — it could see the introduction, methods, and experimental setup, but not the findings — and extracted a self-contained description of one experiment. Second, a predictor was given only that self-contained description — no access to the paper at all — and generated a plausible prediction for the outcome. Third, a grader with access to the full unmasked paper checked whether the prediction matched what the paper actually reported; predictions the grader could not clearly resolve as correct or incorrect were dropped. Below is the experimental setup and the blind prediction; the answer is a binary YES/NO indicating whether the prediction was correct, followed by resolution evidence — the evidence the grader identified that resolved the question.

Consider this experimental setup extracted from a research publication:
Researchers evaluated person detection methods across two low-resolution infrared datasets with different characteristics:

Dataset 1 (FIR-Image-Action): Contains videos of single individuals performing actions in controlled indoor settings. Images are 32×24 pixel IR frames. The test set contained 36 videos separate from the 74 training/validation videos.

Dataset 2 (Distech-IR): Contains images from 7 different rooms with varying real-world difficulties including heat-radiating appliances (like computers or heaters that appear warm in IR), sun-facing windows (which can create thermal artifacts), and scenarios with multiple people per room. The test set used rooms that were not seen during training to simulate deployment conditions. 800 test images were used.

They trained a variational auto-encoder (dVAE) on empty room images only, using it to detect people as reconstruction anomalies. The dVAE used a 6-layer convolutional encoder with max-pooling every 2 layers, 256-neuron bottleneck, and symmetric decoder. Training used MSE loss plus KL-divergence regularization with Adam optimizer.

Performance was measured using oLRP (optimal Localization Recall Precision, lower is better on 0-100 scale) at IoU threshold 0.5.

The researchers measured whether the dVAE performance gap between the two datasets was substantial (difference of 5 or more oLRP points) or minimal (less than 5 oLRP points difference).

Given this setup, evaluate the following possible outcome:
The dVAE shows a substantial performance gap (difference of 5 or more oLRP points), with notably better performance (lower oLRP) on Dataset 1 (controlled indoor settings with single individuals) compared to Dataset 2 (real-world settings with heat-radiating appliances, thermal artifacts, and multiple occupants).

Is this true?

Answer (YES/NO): YES